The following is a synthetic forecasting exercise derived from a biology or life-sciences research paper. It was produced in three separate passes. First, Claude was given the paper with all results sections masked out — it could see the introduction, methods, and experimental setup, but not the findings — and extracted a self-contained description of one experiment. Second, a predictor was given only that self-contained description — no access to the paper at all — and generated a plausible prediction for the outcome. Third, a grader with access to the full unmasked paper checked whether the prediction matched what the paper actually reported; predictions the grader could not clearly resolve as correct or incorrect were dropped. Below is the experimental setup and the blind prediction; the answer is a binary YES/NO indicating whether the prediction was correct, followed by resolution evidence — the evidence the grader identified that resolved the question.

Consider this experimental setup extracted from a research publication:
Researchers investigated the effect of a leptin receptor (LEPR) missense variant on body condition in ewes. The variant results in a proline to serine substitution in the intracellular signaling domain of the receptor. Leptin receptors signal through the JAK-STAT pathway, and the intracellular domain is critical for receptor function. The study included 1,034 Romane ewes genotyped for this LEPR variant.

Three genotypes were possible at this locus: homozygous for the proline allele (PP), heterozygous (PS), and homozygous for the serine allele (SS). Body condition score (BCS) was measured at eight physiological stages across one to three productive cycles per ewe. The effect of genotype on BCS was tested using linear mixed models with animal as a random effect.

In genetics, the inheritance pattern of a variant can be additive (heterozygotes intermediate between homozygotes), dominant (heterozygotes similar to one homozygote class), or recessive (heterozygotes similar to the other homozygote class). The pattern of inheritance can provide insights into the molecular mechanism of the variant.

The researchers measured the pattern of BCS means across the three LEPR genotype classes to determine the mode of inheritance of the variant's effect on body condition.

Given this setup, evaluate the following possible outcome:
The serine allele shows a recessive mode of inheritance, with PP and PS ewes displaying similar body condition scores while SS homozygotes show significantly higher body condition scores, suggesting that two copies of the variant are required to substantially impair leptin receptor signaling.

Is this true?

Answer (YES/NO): NO